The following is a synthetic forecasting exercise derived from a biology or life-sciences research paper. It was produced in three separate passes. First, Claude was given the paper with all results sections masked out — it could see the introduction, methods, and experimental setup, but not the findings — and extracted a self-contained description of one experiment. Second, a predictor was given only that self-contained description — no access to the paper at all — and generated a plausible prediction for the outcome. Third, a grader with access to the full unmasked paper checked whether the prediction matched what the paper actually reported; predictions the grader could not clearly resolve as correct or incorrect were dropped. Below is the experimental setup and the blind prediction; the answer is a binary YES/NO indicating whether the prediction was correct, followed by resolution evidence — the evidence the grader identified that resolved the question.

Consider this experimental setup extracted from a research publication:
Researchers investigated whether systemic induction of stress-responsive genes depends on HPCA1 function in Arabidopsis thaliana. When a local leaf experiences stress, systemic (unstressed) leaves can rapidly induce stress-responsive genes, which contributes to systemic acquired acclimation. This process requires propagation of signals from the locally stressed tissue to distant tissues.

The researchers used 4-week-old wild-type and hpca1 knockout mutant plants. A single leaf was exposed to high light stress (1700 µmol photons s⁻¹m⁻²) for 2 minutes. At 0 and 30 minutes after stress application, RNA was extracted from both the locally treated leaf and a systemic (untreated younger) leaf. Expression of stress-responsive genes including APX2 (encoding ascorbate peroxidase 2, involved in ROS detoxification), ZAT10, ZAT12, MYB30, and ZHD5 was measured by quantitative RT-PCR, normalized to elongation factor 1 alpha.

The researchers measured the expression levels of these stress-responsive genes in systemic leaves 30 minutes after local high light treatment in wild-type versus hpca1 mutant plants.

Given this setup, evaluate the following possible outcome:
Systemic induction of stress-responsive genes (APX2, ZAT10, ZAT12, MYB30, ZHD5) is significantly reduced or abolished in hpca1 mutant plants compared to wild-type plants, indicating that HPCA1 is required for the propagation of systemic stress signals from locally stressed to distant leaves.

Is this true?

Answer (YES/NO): YES